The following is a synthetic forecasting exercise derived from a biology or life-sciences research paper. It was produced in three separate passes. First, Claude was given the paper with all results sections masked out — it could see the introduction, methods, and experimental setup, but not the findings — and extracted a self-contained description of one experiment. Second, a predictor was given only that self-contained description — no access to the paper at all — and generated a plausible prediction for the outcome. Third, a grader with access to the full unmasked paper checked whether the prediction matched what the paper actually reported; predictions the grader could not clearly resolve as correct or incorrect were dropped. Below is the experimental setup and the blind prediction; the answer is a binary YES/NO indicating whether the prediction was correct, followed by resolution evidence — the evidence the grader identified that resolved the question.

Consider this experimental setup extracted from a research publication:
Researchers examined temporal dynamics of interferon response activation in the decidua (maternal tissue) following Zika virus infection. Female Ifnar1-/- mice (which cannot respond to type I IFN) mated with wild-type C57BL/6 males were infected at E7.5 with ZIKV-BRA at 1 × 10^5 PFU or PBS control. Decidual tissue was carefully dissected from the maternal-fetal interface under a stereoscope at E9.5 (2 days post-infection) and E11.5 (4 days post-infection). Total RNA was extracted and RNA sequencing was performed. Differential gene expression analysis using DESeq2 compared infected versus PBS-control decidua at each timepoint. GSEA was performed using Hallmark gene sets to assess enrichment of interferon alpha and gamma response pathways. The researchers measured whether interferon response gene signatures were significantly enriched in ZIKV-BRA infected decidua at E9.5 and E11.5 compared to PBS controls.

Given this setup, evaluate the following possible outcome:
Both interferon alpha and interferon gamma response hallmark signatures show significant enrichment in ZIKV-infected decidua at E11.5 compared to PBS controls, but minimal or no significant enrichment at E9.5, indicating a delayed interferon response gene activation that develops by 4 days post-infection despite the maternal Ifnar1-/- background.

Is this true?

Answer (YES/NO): YES